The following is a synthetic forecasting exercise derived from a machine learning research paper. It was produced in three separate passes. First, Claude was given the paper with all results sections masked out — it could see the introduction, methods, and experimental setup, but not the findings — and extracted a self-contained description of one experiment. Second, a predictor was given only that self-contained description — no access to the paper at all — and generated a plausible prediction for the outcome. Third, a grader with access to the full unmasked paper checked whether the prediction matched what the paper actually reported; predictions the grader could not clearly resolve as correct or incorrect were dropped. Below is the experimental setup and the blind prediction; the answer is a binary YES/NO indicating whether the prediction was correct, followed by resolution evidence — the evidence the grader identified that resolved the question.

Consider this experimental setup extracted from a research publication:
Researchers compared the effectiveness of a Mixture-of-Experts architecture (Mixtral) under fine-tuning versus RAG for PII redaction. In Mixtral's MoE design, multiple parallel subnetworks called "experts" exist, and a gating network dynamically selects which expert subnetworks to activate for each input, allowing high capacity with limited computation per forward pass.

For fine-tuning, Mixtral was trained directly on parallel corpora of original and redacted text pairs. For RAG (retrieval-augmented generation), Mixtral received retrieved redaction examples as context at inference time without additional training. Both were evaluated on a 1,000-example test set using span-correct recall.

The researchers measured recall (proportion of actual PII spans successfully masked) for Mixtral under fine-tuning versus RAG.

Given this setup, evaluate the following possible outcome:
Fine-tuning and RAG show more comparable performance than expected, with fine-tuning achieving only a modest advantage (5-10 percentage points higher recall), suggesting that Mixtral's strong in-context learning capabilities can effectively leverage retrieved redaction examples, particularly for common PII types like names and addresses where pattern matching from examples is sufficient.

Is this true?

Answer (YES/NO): NO